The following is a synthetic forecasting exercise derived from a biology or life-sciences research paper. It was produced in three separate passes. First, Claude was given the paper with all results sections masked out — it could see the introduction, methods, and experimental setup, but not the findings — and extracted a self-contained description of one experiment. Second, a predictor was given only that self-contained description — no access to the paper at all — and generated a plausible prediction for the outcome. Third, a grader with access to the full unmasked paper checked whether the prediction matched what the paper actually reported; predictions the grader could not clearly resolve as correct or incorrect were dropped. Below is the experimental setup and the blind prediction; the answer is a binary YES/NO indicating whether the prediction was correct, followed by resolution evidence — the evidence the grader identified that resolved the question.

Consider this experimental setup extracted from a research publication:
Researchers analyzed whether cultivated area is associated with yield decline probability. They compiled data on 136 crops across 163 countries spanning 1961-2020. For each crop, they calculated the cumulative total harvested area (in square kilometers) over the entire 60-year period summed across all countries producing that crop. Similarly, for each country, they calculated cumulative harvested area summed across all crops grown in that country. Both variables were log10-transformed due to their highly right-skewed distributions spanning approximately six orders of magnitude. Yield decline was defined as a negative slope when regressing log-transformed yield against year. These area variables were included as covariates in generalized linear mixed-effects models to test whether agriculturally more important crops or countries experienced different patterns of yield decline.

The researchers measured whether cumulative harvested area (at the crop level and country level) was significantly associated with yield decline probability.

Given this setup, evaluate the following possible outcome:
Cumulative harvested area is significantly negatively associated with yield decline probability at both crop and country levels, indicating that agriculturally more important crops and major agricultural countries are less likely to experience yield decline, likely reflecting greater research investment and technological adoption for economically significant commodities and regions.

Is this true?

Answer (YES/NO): YES